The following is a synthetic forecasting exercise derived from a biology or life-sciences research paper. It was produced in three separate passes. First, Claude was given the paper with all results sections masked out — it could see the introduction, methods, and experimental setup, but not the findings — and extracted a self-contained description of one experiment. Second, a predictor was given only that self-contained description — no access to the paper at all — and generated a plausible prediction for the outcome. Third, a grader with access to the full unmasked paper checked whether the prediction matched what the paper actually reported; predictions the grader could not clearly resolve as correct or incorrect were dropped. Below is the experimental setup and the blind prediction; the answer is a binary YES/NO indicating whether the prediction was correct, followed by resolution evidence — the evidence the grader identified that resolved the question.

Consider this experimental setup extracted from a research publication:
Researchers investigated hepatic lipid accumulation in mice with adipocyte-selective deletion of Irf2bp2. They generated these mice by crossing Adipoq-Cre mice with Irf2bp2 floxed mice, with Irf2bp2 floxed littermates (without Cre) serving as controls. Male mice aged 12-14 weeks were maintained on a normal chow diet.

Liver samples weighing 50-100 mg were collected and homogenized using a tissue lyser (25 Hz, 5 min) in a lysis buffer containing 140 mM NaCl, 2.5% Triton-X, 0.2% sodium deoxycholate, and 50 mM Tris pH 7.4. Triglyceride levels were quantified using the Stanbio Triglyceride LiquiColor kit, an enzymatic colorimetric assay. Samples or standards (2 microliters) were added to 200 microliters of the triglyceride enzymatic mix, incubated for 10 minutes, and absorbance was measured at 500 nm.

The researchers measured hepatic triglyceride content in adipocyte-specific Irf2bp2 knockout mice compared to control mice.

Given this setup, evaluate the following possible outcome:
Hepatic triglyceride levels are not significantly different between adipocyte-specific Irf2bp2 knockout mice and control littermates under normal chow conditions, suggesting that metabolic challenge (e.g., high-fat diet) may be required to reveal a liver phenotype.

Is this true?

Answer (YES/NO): NO